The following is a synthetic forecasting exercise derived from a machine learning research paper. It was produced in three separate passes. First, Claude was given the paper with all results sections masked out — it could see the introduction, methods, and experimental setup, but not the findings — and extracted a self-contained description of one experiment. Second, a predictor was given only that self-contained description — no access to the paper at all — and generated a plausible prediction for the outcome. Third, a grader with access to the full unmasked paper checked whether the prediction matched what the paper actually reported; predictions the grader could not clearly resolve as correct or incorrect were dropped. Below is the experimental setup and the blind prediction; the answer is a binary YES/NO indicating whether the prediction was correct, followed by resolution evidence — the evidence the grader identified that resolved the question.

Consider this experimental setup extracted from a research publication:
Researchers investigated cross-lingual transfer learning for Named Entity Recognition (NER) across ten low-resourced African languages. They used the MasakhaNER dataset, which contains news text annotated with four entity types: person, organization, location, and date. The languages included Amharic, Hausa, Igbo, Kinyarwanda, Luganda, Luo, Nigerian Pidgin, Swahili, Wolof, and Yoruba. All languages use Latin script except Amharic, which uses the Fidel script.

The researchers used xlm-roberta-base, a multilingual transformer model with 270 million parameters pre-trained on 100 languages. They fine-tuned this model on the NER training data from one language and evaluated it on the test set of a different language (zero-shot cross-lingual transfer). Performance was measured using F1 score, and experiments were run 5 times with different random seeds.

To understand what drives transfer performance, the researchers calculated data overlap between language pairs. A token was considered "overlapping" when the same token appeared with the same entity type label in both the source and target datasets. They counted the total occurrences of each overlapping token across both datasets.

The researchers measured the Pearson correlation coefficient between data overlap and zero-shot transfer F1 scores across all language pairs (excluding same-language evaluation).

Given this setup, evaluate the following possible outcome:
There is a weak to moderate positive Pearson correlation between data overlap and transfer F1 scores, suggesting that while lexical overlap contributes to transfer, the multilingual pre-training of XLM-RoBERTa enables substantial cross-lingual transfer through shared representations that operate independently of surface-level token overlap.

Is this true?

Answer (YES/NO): NO